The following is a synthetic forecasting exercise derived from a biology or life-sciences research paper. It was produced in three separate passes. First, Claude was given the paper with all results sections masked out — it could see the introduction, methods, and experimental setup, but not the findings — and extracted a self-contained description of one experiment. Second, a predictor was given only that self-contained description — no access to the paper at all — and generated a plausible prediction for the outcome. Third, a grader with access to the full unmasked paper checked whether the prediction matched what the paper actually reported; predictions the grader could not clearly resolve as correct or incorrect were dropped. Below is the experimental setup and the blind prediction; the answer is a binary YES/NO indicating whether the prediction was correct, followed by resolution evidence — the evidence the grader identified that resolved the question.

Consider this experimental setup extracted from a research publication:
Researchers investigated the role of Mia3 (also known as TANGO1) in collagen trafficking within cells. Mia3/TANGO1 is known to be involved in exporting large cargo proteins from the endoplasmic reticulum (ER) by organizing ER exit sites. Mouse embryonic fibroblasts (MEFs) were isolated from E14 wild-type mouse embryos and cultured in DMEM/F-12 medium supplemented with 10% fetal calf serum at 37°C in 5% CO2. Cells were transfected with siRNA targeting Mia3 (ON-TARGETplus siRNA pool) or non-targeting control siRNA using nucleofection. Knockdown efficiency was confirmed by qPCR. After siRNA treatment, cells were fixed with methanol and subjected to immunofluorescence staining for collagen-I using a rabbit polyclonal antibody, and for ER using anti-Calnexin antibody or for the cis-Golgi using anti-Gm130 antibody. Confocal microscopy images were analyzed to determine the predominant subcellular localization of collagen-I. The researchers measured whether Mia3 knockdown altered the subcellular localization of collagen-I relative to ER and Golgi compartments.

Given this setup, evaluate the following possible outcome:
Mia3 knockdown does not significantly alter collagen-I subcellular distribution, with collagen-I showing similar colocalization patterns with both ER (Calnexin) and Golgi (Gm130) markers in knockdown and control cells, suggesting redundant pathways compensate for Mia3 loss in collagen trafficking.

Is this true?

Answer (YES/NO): NO